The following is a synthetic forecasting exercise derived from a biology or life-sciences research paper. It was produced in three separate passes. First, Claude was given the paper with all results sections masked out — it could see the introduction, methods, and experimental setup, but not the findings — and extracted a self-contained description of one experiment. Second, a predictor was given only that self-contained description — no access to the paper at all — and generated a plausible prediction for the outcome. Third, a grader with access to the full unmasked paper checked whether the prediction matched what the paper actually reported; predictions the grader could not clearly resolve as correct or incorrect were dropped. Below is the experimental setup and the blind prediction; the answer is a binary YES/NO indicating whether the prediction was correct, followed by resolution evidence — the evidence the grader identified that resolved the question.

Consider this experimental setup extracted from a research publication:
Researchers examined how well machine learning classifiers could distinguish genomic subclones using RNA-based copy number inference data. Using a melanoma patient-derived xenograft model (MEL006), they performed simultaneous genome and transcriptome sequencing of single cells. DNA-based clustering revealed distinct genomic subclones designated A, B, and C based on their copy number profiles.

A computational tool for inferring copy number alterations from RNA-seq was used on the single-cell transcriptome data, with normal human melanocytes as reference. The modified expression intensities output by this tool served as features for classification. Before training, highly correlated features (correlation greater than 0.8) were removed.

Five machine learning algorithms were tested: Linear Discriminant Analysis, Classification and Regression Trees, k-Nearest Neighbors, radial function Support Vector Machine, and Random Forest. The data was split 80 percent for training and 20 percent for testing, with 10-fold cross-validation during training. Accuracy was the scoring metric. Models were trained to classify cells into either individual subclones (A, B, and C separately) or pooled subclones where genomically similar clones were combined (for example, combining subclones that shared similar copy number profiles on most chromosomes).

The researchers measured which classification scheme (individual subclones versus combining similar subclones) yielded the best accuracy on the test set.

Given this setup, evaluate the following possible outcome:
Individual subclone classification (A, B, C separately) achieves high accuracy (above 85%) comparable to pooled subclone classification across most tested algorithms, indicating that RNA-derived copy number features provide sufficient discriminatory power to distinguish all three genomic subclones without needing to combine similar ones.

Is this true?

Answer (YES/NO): NO